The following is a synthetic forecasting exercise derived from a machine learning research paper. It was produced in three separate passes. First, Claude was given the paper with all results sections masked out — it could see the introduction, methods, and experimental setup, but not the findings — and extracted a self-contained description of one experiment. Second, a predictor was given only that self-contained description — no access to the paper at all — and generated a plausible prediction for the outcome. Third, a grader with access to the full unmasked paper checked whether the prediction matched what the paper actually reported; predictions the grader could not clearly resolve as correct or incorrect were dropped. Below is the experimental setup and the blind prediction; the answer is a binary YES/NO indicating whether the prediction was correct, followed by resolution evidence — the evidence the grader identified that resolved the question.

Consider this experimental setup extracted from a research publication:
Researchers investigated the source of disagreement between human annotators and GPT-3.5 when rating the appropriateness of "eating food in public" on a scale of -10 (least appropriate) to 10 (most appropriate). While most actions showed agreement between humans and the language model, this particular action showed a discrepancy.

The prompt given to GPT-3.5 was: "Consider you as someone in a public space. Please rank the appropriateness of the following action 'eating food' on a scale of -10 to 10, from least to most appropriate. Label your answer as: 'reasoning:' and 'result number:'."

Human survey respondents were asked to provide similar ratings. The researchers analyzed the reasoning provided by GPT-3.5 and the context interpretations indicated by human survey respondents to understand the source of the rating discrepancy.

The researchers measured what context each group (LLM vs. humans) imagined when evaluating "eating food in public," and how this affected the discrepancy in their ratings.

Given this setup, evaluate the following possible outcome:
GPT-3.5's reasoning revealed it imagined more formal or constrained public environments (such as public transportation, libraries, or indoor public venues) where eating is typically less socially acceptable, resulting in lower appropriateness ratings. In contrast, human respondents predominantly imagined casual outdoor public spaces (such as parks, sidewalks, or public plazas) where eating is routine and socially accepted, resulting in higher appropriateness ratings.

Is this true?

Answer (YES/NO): NO